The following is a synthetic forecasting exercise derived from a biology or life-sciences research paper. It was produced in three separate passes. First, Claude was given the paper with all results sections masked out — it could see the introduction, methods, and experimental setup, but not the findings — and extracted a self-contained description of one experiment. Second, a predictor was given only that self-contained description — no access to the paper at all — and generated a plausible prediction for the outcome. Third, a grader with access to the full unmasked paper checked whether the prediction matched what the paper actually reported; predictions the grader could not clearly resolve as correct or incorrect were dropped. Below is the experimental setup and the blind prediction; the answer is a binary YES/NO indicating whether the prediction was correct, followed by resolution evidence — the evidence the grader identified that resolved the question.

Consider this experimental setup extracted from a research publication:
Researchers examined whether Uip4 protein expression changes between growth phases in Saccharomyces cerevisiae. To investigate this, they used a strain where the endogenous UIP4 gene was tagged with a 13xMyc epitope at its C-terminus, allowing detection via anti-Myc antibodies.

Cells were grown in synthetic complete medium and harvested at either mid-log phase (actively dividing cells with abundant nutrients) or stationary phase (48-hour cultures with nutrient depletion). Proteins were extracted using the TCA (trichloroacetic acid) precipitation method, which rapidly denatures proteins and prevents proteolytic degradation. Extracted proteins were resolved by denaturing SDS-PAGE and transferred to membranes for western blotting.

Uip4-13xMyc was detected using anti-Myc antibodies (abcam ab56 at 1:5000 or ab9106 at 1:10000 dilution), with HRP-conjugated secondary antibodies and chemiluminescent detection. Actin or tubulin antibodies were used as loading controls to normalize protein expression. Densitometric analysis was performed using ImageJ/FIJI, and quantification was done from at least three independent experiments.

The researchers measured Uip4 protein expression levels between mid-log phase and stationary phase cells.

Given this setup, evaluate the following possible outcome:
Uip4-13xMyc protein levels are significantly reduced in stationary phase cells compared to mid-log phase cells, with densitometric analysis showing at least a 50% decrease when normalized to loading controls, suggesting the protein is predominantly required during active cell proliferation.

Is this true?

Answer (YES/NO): NO